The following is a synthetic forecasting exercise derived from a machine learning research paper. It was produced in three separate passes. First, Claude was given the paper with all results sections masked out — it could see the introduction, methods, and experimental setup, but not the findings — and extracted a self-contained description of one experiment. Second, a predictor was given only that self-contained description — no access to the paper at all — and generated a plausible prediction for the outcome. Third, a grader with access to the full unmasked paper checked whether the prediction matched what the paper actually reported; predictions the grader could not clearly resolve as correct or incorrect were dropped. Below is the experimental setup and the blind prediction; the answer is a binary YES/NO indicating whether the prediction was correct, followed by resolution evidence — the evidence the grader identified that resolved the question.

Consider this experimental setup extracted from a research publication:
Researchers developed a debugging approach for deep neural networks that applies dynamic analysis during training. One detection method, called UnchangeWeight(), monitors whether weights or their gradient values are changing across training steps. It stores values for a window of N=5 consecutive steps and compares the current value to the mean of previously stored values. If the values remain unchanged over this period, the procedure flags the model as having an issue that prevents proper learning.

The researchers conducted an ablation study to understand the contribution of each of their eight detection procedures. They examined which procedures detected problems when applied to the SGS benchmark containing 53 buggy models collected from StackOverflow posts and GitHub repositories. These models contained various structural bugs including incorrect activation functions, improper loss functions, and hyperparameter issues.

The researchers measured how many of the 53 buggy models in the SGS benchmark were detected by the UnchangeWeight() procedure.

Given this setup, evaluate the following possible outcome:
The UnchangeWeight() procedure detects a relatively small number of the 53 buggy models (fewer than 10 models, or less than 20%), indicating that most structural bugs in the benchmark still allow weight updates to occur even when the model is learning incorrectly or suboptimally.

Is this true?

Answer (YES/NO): YES